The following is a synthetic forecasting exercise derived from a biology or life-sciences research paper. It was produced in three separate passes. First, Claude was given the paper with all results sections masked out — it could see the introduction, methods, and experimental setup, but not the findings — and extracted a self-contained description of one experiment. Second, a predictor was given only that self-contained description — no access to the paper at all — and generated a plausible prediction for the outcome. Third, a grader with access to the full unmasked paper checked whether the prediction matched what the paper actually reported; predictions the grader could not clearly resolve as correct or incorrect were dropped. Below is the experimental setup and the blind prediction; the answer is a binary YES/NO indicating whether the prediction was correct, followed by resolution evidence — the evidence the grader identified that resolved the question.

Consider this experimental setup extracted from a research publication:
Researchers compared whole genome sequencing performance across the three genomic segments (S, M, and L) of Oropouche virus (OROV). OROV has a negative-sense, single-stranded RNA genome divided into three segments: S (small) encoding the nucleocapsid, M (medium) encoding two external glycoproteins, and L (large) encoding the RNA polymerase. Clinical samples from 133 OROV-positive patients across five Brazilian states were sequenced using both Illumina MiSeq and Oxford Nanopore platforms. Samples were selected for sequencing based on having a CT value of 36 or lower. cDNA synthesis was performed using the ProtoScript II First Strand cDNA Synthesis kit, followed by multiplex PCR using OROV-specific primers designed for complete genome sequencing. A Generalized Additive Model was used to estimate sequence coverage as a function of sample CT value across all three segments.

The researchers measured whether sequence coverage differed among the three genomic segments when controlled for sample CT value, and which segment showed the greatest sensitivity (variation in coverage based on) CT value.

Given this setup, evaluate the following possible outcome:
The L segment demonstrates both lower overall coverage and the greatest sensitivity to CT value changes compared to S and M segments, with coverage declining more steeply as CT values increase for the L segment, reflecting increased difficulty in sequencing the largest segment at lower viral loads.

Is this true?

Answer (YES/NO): NO